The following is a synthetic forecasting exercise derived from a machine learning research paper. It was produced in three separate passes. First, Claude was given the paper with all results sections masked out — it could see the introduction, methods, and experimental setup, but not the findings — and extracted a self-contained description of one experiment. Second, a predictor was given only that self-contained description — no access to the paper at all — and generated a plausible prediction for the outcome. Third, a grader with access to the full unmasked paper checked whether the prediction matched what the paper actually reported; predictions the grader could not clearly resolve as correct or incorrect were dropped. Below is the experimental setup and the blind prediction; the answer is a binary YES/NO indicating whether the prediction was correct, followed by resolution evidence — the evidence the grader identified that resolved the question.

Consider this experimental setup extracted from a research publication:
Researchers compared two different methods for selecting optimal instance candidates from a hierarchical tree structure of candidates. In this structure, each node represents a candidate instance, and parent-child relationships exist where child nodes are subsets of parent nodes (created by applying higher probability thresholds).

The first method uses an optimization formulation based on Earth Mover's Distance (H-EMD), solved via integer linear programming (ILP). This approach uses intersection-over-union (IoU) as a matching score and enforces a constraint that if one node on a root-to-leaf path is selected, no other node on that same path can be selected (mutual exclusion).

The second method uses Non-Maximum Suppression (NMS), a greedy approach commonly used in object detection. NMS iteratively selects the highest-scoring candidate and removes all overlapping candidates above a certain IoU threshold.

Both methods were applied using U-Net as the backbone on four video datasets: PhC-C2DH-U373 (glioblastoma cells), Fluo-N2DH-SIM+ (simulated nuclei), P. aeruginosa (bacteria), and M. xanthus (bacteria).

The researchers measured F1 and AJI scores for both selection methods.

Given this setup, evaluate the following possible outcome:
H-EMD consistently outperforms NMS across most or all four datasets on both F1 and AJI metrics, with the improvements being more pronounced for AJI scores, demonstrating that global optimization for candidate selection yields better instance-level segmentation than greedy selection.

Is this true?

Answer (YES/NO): YES